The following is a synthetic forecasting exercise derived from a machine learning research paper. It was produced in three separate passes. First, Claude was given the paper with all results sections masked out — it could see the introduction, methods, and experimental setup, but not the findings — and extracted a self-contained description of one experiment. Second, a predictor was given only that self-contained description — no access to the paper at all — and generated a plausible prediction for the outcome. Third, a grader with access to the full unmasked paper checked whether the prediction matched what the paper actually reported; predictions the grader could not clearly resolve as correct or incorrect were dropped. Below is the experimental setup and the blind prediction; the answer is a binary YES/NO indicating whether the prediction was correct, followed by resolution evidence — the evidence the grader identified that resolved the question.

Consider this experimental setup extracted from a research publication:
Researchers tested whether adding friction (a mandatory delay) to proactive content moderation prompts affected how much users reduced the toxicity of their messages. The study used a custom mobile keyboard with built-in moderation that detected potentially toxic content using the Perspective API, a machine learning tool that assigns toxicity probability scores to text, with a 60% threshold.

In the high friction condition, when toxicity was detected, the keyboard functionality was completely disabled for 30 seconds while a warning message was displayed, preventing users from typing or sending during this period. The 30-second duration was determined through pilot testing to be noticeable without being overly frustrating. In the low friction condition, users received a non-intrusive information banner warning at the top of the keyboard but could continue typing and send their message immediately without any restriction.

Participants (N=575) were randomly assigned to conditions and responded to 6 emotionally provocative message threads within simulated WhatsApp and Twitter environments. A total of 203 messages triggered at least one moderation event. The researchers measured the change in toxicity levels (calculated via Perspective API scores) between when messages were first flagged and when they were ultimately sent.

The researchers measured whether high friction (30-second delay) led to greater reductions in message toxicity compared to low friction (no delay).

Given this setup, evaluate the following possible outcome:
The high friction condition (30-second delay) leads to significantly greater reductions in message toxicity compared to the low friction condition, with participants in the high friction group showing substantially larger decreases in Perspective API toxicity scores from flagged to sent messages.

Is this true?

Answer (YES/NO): NO